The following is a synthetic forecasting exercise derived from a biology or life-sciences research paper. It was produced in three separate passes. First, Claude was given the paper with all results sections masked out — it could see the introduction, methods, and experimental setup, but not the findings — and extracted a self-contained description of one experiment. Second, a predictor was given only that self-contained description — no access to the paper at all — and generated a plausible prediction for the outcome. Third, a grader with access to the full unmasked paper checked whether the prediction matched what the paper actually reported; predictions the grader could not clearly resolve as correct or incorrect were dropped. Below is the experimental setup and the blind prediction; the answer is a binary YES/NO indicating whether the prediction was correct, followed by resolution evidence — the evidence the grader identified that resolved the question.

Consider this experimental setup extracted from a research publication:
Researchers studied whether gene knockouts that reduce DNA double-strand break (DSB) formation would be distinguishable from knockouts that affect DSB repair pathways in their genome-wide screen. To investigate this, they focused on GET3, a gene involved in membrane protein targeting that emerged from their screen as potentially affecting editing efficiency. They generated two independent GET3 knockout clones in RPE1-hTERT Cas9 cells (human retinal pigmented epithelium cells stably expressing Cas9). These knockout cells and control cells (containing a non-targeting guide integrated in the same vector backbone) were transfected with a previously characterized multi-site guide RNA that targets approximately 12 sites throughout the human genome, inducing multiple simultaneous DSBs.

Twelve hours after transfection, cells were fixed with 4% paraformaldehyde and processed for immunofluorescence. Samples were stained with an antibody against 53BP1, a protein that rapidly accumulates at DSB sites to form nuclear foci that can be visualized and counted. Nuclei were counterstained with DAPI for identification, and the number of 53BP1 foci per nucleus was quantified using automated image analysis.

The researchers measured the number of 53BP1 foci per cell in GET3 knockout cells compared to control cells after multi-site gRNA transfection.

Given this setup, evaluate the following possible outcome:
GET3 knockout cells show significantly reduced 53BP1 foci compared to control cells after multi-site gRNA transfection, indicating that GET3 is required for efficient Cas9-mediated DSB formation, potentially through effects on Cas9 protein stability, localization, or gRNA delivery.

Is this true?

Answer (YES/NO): YES